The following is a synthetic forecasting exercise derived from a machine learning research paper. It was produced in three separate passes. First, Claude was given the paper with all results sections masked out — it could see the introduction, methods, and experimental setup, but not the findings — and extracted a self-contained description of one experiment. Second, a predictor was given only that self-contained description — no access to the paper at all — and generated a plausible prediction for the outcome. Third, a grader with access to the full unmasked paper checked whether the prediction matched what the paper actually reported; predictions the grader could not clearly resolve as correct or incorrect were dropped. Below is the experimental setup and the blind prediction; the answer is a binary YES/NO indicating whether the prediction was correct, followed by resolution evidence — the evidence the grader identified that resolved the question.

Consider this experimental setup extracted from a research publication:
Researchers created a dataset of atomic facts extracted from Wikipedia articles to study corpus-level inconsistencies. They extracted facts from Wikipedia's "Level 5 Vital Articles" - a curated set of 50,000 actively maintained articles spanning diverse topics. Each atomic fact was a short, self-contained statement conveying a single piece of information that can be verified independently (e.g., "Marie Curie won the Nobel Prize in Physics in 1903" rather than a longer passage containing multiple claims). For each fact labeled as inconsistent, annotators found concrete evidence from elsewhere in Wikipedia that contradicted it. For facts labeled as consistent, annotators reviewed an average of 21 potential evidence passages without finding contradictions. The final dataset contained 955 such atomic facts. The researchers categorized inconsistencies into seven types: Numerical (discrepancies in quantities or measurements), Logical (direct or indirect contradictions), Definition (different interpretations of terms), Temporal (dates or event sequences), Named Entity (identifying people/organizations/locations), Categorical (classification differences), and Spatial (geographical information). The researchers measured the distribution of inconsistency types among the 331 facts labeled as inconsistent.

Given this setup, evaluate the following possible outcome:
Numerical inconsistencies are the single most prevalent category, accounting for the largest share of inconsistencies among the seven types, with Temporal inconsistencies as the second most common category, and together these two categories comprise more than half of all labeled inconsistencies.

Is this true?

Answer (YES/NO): NO